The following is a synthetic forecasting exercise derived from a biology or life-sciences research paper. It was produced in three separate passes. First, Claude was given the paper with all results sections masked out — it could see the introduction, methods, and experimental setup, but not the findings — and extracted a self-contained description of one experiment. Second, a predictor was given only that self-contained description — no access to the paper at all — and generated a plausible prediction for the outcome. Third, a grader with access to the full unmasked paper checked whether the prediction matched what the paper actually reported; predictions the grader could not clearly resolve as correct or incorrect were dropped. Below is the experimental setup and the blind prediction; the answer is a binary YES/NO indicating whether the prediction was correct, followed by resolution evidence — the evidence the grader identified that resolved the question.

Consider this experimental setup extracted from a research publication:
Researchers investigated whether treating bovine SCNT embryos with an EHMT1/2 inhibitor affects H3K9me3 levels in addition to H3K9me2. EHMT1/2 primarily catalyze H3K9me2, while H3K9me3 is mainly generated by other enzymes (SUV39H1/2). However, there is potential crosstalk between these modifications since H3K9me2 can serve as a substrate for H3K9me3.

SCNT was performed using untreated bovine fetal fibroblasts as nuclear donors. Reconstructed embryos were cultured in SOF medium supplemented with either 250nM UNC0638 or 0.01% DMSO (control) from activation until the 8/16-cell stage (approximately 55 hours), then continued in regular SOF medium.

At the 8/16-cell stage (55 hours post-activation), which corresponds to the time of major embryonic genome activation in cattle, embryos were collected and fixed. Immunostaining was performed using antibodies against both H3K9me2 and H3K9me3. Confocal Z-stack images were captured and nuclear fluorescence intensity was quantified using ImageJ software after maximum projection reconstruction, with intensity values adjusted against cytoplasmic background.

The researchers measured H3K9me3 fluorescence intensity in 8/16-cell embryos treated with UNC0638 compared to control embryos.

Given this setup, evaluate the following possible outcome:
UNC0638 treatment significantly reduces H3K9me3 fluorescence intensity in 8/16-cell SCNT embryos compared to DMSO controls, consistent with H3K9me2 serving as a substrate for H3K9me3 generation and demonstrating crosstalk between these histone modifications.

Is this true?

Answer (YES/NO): NO